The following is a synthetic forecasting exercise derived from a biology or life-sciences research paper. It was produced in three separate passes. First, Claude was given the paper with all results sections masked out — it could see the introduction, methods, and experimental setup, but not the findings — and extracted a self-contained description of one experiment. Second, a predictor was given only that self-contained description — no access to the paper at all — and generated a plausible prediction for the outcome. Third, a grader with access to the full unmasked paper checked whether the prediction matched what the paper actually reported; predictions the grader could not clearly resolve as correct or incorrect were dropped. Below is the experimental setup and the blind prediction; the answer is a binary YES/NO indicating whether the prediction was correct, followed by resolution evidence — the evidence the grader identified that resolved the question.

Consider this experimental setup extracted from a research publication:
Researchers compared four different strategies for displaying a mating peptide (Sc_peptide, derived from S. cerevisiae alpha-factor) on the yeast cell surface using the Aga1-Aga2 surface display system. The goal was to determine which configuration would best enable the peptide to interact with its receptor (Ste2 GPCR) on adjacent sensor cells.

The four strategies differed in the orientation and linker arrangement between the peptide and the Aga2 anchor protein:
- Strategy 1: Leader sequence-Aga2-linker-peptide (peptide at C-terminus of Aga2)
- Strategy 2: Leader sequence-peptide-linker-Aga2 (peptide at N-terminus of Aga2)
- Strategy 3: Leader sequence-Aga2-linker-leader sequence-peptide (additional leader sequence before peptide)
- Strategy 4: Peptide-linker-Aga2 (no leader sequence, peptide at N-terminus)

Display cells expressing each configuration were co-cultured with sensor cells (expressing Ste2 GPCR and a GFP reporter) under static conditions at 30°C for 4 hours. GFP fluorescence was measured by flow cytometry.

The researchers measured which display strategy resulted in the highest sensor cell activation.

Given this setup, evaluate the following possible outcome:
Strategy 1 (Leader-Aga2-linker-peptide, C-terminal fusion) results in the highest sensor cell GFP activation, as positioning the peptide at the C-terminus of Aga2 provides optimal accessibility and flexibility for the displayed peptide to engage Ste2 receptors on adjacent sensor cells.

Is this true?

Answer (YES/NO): NO